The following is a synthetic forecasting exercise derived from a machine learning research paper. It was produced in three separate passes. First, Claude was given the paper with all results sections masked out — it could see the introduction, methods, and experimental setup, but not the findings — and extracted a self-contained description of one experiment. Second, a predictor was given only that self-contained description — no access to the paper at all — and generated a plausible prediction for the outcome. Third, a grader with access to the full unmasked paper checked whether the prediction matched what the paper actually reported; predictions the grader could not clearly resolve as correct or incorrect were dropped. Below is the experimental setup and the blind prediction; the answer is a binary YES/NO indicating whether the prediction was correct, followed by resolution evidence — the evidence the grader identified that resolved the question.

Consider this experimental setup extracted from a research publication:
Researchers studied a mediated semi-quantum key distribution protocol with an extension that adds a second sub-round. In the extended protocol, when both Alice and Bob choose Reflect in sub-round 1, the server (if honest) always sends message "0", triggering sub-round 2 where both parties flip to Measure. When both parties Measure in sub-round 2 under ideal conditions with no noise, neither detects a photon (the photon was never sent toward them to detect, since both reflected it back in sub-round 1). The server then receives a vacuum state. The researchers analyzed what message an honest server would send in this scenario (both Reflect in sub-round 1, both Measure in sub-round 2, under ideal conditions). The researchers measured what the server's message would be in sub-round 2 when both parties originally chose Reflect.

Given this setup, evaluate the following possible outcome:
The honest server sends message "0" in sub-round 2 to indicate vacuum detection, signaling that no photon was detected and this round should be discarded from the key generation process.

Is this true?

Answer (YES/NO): NO